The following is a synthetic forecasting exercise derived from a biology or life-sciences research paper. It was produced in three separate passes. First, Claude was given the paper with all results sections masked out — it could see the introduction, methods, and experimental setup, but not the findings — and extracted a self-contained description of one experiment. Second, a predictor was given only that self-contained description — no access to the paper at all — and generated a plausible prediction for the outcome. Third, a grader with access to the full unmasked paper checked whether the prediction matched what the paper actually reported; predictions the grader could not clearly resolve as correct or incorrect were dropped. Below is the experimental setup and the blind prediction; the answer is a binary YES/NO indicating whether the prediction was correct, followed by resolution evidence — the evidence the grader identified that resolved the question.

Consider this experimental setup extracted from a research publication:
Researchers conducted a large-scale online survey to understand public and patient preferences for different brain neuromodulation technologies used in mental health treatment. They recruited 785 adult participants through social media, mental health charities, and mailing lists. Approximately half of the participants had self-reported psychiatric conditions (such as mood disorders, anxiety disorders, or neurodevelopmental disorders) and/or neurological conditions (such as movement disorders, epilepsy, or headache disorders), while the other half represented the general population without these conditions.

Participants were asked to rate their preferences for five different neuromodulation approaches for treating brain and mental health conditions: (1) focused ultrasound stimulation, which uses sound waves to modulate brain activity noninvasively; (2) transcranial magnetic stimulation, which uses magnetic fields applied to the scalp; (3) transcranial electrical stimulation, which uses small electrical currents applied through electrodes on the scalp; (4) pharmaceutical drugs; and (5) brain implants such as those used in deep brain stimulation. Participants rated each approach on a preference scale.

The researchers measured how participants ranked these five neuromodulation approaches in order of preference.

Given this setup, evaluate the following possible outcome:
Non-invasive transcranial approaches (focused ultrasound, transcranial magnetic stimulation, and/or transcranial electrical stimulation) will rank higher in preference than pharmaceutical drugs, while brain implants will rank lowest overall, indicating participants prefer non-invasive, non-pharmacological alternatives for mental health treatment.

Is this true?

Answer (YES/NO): NO